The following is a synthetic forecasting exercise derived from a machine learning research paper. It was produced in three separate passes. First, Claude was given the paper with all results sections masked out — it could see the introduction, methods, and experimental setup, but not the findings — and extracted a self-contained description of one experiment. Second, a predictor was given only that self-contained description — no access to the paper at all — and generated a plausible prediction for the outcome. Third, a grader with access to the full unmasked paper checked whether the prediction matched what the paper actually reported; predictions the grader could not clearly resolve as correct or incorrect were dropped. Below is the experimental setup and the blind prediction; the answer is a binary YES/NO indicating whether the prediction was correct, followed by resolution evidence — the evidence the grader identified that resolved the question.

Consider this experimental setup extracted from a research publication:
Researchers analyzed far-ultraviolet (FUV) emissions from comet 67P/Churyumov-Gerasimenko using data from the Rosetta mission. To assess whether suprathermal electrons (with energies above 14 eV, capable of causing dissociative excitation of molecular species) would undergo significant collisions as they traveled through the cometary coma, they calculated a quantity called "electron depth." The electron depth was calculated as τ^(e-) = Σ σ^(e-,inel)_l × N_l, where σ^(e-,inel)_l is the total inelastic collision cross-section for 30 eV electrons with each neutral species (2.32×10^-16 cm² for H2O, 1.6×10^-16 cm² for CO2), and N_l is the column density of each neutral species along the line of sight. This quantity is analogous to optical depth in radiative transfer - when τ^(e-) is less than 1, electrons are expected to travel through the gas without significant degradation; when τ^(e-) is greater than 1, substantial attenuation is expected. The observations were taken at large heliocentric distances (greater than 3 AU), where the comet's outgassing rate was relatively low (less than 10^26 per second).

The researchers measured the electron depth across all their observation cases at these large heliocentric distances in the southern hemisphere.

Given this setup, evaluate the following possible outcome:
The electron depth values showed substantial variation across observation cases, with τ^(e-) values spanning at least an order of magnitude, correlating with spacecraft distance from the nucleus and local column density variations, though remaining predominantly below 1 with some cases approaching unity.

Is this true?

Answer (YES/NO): NO